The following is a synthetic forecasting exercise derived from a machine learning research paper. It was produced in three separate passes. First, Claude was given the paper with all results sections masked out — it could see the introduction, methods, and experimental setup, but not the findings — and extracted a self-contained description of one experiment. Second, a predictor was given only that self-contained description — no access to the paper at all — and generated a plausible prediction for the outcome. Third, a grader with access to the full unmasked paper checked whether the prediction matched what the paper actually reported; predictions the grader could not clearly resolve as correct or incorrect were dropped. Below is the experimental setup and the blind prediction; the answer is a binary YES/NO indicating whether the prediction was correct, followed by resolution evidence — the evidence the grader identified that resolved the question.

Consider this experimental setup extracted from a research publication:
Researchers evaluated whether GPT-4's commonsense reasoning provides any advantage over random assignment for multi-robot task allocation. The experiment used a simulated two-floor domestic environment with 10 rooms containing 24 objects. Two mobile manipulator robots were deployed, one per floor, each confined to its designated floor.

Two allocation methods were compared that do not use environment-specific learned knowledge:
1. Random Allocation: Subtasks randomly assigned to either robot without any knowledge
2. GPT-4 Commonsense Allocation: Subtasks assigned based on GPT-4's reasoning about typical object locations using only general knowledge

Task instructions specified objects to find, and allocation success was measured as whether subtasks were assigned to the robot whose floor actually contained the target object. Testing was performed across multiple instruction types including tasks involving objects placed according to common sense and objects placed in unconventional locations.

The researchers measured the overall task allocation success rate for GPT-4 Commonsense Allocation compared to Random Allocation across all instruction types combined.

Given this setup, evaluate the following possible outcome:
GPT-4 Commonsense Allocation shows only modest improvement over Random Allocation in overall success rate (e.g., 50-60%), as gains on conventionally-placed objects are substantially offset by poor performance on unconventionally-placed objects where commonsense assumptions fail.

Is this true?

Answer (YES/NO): NO